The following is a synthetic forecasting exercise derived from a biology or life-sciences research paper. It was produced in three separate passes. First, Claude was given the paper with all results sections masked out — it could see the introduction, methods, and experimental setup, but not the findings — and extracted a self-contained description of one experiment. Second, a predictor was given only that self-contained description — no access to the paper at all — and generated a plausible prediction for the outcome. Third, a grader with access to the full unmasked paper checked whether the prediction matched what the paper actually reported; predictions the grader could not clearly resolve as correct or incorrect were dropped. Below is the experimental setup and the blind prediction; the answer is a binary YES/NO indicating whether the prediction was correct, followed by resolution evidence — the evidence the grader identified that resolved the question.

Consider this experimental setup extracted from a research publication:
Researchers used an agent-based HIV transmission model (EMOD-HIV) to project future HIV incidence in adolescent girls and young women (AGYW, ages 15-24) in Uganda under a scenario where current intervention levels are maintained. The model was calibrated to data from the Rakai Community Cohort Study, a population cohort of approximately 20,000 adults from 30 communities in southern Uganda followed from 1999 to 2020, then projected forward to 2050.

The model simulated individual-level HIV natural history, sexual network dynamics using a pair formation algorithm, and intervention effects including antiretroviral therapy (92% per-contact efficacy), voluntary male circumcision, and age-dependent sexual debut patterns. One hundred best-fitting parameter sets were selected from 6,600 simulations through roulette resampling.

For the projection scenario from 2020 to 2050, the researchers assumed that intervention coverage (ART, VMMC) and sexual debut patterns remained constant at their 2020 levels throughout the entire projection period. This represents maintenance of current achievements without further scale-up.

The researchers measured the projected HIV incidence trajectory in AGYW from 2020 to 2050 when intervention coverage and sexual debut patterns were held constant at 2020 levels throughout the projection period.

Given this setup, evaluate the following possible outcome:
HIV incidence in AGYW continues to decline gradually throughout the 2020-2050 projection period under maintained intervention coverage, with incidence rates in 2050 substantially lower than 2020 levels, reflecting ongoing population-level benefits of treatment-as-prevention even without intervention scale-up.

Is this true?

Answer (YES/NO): YES